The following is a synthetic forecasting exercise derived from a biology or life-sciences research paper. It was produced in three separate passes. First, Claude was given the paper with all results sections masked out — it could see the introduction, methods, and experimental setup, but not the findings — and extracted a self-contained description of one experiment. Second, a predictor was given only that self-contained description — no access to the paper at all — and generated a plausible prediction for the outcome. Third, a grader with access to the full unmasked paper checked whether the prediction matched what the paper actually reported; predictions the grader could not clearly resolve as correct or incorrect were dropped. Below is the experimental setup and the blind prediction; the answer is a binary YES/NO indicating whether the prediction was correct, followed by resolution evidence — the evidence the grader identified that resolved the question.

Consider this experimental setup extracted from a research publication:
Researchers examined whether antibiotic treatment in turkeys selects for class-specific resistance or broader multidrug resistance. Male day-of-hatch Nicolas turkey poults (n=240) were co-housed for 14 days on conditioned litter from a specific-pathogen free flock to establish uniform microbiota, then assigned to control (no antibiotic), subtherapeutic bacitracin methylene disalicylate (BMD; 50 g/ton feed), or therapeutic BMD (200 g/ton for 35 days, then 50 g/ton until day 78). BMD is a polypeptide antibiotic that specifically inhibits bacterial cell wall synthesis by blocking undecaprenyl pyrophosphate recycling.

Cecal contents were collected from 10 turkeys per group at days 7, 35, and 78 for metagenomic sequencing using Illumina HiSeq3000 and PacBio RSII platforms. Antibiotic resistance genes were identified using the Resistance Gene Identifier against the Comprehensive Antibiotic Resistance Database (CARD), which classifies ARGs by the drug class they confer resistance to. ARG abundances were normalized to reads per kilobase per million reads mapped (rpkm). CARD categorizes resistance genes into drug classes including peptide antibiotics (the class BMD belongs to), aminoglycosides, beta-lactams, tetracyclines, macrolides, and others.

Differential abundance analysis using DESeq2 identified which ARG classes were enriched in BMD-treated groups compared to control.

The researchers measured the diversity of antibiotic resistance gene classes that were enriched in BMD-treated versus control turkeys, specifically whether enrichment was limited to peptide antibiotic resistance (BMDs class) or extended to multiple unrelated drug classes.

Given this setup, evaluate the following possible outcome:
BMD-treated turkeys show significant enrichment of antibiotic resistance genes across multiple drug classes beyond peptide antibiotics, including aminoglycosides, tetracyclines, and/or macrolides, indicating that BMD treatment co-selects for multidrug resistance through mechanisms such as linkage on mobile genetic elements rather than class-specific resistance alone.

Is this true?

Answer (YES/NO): YES